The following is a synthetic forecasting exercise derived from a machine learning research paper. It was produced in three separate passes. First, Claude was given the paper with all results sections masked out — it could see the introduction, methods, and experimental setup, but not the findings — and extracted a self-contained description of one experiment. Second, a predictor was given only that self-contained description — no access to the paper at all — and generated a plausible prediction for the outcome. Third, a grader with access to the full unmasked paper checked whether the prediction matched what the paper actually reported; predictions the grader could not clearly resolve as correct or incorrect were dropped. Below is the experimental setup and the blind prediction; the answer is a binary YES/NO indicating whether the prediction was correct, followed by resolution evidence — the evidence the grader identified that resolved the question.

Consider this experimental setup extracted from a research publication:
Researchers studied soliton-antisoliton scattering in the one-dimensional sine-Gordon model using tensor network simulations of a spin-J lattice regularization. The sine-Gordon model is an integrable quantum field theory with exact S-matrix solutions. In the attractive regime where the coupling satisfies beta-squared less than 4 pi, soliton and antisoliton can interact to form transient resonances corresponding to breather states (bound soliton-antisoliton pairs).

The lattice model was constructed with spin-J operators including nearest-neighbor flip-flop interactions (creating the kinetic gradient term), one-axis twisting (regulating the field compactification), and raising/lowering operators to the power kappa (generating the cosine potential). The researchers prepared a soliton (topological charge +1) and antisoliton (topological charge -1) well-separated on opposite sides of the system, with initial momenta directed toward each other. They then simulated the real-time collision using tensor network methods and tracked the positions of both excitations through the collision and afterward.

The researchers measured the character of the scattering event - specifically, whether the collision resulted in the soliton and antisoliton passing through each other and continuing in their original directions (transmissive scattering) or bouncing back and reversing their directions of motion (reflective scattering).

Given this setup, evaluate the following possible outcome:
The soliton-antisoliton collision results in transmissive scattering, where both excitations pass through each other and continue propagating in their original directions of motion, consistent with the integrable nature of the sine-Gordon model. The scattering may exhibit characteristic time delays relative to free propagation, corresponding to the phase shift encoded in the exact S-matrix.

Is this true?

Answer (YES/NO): YES